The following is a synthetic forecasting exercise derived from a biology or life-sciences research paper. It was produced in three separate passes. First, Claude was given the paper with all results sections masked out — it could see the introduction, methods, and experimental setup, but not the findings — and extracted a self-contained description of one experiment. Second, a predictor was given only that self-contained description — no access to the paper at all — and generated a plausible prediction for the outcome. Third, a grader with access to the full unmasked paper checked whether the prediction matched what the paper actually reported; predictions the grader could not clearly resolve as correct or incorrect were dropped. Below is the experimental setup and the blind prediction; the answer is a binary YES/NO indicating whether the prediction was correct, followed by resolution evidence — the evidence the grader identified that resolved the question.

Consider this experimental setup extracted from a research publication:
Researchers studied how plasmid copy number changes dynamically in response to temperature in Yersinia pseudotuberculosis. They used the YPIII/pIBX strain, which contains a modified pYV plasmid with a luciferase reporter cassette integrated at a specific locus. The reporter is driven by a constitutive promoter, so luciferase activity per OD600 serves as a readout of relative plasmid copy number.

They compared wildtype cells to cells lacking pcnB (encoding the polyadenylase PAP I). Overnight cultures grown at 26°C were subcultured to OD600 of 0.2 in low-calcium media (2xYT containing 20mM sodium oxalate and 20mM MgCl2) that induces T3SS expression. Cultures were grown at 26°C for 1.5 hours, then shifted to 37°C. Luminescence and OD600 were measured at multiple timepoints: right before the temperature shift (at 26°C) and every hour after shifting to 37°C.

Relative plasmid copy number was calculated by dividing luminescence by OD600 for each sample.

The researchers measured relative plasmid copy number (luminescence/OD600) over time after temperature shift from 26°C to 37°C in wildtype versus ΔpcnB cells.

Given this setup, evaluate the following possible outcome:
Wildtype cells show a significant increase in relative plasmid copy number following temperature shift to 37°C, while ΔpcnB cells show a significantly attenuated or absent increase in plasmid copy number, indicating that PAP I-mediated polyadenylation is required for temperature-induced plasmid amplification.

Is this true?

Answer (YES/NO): NO